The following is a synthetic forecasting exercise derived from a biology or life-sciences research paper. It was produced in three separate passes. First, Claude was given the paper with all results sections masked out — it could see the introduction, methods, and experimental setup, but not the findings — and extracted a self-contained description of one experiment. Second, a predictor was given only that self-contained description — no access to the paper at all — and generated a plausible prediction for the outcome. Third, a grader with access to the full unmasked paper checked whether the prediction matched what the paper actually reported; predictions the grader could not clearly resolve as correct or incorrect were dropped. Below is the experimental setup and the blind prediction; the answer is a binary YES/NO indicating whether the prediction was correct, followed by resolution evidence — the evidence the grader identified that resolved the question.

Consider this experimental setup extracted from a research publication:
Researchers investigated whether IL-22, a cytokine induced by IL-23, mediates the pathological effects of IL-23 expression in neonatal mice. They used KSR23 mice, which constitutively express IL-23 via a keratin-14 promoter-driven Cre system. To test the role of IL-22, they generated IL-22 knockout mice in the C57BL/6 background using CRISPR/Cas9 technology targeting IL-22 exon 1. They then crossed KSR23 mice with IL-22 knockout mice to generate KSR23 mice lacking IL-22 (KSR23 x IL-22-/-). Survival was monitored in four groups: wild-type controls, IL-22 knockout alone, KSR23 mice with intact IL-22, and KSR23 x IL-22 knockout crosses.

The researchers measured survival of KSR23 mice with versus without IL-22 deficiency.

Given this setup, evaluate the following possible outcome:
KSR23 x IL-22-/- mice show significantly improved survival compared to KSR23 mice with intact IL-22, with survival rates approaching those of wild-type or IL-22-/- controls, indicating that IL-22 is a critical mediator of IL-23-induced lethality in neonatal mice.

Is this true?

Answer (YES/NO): YES